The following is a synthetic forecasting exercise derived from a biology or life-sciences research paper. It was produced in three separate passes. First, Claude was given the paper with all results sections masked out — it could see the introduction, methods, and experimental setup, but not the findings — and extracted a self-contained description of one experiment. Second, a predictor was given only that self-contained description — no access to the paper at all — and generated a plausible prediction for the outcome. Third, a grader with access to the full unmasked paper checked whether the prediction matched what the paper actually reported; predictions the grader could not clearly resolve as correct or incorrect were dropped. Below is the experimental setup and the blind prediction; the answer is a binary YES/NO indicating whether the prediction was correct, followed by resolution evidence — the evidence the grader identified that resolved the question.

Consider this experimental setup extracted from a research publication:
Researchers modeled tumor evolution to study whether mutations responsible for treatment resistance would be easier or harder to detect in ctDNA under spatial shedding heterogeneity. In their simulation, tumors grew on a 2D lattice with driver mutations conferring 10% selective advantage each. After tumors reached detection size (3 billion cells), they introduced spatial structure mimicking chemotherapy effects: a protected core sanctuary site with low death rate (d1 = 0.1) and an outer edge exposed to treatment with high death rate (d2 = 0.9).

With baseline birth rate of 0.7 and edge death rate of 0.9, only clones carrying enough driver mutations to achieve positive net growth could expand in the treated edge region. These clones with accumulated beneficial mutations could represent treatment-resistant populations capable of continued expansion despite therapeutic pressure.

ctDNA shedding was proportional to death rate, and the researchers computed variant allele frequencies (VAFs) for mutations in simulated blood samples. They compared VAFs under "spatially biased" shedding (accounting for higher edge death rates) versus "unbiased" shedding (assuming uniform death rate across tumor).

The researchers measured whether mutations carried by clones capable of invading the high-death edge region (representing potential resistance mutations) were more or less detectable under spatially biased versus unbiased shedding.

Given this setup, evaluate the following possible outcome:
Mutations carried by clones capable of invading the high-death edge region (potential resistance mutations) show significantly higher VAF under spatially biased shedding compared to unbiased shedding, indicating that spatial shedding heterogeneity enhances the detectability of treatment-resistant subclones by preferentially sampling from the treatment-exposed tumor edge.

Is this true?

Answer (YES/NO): YES